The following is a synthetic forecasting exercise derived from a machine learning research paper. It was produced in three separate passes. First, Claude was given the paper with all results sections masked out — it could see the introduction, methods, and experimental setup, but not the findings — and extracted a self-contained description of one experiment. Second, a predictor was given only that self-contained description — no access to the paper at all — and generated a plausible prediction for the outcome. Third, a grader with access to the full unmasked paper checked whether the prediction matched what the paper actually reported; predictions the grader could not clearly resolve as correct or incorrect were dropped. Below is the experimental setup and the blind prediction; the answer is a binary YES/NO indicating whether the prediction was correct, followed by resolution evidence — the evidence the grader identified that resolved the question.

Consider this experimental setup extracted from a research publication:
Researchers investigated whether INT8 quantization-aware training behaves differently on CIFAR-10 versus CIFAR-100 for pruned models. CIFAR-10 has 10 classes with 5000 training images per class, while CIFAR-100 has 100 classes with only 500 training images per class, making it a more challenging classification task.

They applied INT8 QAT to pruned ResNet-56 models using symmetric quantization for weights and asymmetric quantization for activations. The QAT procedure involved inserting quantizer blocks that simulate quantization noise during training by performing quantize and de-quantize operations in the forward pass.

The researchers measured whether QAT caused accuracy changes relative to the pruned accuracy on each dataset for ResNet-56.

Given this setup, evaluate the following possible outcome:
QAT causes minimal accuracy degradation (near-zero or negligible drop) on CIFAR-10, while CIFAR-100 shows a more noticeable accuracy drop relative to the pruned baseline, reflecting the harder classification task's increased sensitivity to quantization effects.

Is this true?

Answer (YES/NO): NO